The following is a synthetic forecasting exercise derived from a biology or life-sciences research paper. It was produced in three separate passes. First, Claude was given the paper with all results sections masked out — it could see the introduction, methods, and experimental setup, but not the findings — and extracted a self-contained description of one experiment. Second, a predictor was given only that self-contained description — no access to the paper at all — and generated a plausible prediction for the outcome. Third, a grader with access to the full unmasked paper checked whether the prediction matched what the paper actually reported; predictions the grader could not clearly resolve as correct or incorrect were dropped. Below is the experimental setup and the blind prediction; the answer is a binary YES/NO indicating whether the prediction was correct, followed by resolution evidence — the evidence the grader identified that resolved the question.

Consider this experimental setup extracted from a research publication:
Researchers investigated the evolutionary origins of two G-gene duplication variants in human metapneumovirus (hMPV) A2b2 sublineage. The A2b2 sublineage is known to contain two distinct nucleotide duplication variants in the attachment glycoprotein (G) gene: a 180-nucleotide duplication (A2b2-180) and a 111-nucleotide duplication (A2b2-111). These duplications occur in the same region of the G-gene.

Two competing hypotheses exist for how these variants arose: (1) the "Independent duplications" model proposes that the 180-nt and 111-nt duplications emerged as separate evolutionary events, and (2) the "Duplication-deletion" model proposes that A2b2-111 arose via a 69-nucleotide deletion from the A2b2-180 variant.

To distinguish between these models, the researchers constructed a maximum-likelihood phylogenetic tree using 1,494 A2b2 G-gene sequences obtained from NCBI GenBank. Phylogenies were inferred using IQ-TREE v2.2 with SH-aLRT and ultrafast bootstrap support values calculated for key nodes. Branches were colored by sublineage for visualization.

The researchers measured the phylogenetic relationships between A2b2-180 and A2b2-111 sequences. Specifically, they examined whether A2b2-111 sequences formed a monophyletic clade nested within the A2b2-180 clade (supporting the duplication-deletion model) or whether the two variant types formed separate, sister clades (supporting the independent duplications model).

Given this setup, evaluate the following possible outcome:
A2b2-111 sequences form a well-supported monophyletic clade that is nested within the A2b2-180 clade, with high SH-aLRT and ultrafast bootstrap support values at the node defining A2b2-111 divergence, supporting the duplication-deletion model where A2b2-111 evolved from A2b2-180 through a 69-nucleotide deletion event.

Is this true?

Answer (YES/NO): YES